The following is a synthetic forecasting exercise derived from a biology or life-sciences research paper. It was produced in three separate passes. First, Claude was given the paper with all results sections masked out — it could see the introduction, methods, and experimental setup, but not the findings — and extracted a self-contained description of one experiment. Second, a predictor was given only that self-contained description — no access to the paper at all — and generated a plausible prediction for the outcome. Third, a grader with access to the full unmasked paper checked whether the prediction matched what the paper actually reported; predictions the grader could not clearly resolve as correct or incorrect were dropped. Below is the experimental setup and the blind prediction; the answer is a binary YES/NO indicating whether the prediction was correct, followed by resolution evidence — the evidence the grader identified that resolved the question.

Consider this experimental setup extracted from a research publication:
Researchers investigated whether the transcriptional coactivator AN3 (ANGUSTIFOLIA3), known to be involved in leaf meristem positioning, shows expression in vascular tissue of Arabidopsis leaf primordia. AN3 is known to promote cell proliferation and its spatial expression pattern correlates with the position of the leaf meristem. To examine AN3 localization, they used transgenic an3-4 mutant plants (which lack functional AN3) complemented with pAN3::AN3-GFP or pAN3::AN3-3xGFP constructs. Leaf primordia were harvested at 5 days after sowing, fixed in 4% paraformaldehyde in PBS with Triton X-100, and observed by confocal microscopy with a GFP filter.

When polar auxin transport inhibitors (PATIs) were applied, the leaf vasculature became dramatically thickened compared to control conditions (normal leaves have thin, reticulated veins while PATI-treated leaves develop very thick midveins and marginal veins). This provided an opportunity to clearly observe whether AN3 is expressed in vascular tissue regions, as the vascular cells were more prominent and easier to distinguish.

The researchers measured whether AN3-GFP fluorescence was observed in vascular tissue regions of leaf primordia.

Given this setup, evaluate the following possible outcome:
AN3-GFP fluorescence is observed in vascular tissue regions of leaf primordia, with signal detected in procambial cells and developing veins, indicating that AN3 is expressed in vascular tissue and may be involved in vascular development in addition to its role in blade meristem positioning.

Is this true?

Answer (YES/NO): NO